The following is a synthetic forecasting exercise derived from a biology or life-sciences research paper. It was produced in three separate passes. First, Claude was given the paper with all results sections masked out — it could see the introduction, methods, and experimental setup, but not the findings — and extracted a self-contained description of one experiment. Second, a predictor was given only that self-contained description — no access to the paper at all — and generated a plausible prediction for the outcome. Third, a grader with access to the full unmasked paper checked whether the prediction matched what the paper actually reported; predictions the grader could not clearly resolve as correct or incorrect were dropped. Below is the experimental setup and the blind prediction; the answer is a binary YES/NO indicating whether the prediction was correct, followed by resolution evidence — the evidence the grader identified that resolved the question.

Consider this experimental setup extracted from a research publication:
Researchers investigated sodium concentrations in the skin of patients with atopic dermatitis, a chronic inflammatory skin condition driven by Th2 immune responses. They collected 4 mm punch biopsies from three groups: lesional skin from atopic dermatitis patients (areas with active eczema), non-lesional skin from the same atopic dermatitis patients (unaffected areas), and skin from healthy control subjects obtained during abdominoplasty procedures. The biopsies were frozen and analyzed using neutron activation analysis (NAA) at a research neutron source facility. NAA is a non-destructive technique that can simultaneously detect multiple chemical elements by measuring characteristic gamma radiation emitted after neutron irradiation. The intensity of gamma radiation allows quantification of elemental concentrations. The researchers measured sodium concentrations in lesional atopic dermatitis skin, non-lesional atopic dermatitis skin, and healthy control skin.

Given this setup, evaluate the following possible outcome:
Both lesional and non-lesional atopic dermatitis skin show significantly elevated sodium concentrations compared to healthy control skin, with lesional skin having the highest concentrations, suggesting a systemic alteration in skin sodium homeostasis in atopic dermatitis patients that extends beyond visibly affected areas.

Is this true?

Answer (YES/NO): NO